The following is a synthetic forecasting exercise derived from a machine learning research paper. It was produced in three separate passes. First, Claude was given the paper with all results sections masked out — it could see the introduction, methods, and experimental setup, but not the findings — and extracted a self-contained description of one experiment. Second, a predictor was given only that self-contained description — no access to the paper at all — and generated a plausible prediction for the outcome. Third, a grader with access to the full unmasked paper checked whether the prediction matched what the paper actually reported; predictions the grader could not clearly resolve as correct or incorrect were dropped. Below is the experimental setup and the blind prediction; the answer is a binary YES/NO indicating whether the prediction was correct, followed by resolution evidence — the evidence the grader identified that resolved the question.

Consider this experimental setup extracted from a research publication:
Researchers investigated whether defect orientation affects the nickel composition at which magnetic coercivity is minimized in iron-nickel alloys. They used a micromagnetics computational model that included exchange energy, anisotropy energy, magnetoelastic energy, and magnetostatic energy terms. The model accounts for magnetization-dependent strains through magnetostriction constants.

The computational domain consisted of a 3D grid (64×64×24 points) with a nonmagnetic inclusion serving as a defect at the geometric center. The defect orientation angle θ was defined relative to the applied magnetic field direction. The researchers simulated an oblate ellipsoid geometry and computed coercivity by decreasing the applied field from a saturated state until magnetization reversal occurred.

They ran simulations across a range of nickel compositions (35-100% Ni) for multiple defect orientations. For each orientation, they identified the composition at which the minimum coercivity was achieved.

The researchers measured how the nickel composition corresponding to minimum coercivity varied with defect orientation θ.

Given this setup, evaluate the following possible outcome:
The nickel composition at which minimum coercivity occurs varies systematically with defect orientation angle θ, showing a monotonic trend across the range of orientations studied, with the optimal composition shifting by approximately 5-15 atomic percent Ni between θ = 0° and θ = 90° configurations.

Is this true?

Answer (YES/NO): NO